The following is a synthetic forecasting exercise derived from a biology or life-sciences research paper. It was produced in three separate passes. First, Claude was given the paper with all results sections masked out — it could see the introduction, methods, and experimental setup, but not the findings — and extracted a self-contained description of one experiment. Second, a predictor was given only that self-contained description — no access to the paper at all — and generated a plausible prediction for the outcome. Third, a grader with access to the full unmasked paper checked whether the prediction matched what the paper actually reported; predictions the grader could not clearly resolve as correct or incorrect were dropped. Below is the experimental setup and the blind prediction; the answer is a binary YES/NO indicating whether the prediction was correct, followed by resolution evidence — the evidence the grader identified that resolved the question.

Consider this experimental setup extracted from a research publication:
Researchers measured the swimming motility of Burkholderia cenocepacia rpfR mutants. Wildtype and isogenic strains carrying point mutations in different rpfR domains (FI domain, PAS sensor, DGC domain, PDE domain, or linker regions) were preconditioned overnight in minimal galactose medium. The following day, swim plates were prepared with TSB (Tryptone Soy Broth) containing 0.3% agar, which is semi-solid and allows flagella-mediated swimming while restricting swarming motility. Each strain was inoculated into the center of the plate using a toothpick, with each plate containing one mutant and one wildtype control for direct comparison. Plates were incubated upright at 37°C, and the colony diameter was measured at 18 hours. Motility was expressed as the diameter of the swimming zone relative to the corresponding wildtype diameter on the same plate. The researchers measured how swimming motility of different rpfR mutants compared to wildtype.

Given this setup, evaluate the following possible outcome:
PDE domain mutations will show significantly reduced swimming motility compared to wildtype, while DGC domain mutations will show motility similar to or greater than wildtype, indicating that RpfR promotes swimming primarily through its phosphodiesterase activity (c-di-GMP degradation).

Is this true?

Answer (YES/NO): NO